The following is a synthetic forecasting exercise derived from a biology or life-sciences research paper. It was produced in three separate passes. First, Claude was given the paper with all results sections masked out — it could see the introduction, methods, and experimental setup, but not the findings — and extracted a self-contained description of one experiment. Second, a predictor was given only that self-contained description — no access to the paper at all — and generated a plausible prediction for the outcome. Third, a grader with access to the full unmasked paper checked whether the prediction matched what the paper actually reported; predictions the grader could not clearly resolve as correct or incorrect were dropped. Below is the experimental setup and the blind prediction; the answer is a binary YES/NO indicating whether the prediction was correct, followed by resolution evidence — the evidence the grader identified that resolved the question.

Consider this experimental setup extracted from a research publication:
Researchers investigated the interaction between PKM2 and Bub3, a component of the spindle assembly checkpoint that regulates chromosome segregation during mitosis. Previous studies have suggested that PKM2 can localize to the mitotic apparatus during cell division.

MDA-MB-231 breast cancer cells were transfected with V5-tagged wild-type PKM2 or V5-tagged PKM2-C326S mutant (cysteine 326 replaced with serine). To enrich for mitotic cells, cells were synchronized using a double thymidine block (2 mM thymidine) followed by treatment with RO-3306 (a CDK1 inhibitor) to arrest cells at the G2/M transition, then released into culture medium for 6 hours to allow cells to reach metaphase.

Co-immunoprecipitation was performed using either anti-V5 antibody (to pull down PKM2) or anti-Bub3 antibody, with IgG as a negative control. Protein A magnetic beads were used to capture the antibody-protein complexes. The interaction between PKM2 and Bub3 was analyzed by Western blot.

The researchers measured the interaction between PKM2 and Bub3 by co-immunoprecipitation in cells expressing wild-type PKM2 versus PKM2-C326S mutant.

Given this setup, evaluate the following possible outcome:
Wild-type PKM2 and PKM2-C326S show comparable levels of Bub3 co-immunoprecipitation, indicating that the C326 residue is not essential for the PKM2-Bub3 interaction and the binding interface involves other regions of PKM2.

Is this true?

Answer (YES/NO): NO